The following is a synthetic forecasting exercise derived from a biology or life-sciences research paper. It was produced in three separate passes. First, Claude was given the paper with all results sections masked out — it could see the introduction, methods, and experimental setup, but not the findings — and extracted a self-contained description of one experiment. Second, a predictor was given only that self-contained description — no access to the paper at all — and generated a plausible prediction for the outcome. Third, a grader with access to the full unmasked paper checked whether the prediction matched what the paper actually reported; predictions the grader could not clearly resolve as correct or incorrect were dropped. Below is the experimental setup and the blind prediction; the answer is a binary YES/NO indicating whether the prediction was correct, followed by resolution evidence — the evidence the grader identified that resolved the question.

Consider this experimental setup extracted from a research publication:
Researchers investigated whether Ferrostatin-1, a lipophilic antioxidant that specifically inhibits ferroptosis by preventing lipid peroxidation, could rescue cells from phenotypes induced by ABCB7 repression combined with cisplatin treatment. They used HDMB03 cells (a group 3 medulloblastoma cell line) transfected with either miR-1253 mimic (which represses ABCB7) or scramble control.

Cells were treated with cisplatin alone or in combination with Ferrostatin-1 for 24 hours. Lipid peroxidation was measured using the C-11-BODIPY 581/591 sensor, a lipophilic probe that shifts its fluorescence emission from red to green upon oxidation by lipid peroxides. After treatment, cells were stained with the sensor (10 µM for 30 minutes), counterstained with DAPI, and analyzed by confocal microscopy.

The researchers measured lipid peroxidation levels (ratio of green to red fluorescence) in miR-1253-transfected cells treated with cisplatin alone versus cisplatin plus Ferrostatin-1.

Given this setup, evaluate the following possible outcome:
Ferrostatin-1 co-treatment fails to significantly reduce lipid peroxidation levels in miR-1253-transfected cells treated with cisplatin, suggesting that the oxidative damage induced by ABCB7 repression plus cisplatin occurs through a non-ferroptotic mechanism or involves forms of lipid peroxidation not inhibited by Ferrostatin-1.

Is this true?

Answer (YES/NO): NO